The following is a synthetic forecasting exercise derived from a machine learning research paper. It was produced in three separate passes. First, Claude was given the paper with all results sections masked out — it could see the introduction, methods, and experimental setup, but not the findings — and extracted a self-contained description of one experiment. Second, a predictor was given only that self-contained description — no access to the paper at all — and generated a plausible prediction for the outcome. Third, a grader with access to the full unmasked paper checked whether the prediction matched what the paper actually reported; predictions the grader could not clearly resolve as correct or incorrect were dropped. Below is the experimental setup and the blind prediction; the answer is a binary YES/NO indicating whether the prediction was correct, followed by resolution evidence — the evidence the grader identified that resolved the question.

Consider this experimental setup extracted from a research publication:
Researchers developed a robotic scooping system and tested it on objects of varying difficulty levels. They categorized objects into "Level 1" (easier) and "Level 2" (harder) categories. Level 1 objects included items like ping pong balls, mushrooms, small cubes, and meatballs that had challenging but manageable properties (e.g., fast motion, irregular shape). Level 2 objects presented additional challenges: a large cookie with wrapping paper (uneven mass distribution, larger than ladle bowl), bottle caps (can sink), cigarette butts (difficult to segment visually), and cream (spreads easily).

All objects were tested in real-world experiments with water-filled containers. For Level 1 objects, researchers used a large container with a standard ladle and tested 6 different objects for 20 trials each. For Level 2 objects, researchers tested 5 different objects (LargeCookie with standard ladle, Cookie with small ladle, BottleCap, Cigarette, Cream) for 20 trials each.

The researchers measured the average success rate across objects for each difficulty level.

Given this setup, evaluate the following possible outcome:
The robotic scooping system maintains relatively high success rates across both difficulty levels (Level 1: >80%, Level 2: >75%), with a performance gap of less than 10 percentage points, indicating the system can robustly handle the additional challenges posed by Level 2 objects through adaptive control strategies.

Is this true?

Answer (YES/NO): NO